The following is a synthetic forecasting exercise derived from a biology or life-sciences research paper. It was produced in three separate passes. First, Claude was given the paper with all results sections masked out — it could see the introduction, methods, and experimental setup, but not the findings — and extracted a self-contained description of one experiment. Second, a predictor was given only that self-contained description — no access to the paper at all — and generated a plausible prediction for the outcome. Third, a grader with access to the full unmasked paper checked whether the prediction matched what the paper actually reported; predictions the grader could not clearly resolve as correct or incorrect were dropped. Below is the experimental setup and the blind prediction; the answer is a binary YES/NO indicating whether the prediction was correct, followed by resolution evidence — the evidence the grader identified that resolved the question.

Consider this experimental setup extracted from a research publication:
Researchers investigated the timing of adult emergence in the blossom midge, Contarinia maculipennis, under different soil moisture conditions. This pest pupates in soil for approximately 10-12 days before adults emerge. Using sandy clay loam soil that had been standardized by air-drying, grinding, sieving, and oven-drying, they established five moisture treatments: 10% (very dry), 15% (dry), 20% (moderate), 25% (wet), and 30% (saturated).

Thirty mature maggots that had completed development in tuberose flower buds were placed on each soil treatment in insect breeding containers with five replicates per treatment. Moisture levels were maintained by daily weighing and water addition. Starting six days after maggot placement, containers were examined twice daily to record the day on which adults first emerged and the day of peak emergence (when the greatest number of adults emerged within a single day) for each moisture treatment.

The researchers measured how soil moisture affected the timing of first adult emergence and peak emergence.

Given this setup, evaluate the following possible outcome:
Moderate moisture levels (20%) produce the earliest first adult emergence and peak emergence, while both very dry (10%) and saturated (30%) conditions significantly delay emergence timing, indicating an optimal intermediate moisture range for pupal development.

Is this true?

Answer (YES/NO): NO